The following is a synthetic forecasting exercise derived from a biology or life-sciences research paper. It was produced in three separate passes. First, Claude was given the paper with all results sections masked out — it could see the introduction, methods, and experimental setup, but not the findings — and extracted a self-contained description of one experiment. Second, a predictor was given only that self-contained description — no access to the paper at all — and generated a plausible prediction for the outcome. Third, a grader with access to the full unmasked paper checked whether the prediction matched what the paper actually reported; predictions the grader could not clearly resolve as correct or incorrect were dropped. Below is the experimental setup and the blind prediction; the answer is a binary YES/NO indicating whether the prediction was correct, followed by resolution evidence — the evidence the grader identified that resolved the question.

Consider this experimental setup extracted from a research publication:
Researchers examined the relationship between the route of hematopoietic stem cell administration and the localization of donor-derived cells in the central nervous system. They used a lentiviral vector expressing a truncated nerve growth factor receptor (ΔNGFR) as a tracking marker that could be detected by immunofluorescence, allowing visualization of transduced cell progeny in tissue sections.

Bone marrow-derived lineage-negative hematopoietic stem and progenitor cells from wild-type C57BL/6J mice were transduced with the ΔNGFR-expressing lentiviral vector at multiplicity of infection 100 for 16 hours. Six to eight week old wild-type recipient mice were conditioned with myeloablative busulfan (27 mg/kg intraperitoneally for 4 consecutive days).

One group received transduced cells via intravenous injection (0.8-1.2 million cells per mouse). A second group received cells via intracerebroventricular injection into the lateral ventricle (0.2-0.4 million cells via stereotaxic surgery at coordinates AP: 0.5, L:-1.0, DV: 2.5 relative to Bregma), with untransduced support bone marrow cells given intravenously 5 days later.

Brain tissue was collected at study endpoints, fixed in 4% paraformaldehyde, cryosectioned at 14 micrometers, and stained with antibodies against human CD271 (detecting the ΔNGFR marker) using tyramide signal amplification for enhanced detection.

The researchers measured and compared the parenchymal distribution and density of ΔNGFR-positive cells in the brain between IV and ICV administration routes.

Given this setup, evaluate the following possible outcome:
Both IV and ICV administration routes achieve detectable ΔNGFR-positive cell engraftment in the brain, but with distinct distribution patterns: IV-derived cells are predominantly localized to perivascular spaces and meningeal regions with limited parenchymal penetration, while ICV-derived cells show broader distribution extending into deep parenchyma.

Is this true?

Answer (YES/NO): NO